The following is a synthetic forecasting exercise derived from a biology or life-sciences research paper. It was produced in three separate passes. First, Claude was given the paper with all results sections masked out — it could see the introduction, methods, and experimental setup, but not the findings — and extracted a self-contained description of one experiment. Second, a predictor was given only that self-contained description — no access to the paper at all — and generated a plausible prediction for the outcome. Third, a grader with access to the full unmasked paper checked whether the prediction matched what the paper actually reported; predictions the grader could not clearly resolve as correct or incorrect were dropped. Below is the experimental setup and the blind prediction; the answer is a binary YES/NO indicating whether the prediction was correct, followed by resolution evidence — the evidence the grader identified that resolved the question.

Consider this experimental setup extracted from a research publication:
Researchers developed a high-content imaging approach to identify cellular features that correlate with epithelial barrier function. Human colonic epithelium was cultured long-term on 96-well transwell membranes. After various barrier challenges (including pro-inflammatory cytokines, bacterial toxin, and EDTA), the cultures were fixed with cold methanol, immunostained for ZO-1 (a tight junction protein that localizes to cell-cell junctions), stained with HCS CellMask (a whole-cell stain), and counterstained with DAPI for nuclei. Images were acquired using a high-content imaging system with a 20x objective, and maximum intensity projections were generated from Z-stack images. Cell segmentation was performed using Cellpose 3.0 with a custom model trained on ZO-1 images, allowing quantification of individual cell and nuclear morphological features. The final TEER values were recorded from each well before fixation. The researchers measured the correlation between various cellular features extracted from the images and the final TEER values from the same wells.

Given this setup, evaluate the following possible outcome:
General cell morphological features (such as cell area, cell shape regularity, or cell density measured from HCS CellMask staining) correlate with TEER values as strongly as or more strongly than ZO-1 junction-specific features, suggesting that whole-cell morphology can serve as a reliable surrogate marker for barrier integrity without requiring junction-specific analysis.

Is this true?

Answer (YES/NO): NO